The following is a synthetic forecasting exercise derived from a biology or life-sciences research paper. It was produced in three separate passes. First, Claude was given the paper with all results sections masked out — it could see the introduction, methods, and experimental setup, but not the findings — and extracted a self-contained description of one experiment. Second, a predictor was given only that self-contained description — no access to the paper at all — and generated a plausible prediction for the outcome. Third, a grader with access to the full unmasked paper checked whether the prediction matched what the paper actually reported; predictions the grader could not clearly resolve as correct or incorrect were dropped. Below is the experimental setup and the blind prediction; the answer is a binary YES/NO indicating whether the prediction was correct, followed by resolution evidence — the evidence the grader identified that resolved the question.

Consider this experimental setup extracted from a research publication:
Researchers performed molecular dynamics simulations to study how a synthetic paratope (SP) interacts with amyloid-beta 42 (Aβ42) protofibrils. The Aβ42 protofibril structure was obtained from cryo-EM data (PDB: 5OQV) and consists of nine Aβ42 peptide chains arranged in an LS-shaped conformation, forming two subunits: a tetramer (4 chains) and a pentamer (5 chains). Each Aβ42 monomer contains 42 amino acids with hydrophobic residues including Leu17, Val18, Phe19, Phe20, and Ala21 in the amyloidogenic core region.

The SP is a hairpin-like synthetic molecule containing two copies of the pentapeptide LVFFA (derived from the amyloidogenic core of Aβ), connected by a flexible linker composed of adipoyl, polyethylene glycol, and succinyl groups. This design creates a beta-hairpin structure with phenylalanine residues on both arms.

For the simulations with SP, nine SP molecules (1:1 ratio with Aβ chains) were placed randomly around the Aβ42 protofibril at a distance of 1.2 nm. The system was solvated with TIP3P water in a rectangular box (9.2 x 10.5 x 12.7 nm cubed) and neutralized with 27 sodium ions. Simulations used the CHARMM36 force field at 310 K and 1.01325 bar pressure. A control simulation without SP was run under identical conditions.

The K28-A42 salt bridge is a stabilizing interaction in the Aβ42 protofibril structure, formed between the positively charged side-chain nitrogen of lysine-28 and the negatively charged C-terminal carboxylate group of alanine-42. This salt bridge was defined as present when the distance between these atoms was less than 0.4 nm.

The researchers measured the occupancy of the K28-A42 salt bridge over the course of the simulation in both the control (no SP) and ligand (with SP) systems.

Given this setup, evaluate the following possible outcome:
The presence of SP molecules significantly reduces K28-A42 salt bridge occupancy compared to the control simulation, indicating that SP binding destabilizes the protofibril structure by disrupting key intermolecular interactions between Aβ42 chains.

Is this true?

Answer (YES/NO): YES